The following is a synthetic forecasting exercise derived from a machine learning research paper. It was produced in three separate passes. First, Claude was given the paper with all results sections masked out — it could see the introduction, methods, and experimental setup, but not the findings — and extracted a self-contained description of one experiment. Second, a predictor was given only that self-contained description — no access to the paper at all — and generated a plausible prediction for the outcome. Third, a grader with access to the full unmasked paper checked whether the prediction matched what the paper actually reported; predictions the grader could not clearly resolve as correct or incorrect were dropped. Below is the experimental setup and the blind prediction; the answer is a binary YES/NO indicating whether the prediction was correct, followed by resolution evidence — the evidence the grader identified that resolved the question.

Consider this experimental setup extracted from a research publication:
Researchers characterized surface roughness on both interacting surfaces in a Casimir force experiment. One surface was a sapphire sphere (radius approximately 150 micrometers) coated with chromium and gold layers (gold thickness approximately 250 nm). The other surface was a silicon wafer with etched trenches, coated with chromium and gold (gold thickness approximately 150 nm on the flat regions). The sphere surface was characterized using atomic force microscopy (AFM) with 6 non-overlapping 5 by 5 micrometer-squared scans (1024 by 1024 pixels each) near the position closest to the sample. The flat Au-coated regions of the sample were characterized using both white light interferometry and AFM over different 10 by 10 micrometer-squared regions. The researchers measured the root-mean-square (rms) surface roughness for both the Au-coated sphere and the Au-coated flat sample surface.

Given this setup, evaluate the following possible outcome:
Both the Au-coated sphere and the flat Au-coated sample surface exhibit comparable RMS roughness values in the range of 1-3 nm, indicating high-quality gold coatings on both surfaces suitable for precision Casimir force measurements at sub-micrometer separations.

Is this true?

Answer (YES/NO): NO